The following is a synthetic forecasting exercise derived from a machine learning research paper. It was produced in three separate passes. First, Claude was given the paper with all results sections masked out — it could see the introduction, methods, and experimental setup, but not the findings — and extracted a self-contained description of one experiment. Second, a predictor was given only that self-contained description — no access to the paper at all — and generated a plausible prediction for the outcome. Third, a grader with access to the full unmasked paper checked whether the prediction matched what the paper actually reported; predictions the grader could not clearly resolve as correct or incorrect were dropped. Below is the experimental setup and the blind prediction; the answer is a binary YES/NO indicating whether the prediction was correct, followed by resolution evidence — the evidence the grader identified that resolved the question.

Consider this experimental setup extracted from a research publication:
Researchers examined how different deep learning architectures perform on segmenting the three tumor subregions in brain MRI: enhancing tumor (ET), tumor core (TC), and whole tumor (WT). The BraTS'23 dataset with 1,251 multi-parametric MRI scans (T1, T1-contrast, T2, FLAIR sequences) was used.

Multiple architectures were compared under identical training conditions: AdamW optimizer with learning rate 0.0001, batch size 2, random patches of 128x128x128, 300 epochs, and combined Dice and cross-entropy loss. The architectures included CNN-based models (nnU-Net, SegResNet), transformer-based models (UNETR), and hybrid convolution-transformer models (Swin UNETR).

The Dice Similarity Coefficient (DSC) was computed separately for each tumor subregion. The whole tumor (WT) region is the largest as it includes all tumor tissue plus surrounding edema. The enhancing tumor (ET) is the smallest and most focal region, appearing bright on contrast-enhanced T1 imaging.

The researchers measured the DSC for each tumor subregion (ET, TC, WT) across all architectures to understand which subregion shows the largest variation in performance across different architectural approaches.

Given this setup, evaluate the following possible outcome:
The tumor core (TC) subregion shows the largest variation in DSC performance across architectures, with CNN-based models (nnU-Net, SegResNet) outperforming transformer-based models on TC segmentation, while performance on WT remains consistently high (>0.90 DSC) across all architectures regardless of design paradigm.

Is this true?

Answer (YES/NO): YES